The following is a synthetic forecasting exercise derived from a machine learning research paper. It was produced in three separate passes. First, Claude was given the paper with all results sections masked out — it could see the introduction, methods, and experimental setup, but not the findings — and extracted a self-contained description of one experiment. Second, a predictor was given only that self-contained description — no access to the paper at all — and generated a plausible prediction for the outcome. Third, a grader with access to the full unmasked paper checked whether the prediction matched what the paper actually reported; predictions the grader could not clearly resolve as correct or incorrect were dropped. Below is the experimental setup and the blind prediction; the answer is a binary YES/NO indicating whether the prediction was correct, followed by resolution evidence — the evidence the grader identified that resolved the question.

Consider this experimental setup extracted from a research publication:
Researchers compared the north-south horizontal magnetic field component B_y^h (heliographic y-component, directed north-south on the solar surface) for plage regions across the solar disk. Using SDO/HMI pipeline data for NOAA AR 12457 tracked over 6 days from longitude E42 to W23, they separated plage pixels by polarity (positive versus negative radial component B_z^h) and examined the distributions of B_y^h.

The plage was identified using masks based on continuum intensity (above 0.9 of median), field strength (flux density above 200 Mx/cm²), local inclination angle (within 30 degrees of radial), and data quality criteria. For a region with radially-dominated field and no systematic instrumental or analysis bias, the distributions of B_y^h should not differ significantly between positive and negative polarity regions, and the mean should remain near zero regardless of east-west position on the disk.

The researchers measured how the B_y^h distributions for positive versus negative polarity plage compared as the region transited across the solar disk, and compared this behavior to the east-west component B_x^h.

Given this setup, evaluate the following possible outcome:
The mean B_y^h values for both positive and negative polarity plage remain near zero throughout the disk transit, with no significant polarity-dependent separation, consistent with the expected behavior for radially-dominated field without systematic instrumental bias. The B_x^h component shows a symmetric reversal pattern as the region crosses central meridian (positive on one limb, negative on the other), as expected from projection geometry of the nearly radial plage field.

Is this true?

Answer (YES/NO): NO